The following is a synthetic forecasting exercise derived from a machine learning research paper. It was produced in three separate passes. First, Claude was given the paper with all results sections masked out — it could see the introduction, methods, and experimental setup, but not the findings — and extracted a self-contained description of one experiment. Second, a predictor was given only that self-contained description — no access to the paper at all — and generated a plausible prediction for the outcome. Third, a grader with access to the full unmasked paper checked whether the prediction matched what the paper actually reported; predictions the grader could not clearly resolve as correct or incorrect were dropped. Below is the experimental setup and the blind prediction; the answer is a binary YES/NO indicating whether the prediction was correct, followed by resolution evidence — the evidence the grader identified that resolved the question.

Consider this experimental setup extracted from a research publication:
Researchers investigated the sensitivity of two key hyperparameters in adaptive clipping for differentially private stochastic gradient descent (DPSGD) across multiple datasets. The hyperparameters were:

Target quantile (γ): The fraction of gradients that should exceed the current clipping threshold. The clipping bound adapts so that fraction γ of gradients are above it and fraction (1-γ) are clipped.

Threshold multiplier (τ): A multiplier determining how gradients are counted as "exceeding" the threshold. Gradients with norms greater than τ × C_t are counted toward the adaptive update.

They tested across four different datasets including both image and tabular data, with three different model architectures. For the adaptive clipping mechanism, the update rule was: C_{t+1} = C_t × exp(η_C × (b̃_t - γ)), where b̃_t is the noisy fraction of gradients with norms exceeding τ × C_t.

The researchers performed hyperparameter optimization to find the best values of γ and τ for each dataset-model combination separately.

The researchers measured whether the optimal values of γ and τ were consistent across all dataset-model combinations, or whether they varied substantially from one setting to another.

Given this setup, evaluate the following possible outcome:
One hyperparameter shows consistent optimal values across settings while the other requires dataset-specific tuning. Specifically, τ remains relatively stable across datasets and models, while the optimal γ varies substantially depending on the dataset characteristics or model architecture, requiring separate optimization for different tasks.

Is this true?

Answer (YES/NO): NO